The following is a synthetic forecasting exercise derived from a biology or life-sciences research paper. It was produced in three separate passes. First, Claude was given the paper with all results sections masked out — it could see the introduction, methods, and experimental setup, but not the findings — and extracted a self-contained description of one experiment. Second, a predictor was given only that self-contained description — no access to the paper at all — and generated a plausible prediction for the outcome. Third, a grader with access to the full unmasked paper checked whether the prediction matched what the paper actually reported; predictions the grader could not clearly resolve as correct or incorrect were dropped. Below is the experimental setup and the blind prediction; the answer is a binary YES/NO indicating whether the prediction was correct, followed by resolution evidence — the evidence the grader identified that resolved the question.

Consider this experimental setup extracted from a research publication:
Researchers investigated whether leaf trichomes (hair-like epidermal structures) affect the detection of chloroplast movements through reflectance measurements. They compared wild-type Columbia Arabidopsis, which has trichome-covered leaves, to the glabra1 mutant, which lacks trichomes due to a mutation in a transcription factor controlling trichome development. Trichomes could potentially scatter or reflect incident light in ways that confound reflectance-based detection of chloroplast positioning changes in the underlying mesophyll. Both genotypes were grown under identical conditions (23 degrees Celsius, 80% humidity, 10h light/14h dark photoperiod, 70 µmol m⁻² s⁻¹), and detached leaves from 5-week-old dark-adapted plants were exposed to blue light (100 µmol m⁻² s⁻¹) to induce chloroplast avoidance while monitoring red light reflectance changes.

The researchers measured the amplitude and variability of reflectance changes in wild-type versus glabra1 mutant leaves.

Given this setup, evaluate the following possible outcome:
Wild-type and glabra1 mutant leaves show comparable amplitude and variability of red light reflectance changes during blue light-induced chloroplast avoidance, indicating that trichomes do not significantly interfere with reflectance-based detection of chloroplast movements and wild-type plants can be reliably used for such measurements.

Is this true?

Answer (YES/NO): YES